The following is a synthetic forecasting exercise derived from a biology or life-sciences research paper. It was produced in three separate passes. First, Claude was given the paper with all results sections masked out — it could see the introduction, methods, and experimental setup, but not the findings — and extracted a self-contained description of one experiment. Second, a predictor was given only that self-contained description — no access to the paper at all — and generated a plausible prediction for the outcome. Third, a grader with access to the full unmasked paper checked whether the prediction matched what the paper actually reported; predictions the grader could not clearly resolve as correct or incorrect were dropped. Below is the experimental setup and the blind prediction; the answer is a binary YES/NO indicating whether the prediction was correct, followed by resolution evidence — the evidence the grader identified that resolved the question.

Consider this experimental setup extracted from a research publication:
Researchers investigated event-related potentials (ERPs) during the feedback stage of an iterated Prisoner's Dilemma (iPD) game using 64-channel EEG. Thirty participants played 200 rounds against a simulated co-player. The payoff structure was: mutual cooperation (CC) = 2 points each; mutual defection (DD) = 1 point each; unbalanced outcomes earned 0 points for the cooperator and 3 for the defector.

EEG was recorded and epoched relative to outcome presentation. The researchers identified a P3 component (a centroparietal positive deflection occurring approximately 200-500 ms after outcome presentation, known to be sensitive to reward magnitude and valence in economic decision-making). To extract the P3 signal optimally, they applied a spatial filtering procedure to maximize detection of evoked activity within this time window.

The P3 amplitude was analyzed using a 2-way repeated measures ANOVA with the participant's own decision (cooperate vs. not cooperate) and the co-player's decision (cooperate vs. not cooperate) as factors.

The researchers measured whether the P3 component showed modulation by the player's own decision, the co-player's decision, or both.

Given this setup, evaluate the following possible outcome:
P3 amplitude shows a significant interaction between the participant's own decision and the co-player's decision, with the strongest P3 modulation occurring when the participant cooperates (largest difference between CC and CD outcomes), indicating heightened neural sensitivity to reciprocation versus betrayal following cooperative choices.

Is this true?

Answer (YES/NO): NO